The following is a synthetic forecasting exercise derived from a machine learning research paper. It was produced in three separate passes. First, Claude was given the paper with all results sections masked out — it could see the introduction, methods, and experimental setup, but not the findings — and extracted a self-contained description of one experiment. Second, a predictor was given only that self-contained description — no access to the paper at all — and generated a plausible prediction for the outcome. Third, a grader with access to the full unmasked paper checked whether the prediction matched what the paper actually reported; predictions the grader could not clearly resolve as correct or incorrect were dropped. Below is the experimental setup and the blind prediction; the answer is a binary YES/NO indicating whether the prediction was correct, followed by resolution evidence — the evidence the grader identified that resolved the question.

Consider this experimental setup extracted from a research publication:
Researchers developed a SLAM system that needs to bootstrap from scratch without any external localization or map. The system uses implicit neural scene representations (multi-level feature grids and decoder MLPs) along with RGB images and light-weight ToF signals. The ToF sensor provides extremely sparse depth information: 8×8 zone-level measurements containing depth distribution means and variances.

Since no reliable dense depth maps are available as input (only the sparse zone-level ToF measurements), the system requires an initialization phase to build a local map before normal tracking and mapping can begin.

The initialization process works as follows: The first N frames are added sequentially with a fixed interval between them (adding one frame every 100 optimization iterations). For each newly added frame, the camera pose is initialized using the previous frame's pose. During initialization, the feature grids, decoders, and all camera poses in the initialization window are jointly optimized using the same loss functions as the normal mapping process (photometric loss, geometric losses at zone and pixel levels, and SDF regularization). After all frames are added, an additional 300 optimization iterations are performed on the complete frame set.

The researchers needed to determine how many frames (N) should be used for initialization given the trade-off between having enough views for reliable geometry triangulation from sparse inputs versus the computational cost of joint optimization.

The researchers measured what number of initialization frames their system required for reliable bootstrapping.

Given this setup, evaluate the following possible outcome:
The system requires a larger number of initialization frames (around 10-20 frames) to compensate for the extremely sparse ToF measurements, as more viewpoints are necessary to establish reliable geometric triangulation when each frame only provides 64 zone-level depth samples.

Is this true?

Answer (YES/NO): NO